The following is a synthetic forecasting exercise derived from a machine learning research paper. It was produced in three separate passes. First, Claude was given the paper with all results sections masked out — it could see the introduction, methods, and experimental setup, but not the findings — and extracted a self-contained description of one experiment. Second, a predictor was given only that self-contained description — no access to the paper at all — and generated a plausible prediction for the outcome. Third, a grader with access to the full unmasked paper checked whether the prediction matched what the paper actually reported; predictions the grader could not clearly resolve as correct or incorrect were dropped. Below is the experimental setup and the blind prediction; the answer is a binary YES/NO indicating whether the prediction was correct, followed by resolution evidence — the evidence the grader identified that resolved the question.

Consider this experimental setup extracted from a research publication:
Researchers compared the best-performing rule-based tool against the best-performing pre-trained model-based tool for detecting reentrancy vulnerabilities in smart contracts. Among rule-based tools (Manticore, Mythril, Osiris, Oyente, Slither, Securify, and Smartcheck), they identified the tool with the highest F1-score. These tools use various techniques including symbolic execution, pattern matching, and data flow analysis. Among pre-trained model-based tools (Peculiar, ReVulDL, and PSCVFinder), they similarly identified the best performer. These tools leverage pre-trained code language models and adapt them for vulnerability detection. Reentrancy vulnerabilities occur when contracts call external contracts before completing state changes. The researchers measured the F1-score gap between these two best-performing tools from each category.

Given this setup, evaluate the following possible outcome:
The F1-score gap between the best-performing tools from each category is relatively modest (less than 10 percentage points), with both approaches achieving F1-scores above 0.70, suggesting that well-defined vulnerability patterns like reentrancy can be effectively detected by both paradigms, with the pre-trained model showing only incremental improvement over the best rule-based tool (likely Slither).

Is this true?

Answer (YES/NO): NO